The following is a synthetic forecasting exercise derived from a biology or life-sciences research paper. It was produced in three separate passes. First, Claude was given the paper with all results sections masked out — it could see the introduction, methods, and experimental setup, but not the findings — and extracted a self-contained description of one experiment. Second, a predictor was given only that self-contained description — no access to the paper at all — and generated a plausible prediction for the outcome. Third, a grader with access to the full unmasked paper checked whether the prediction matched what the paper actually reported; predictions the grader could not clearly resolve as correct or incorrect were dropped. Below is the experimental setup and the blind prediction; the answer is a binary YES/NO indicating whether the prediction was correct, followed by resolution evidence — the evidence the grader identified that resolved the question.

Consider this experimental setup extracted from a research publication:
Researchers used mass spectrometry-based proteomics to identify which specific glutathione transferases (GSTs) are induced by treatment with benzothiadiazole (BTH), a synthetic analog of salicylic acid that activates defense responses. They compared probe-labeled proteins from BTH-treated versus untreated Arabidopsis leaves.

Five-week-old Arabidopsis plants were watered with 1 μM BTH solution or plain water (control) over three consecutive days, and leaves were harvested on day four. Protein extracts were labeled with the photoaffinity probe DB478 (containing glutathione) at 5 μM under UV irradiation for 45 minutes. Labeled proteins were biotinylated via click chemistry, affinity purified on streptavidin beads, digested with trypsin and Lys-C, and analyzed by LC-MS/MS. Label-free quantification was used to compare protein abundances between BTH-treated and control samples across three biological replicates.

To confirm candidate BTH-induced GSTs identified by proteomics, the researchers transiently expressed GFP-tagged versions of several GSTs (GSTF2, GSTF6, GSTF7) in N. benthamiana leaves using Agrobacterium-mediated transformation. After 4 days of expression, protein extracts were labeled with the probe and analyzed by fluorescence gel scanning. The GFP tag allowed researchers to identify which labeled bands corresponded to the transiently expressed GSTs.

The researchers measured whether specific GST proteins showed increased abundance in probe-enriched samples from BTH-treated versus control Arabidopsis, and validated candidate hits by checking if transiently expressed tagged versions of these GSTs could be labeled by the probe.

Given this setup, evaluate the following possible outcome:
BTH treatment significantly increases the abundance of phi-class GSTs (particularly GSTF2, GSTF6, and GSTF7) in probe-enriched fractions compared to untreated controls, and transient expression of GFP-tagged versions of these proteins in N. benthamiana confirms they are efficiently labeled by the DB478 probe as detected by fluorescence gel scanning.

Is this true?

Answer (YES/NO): YES